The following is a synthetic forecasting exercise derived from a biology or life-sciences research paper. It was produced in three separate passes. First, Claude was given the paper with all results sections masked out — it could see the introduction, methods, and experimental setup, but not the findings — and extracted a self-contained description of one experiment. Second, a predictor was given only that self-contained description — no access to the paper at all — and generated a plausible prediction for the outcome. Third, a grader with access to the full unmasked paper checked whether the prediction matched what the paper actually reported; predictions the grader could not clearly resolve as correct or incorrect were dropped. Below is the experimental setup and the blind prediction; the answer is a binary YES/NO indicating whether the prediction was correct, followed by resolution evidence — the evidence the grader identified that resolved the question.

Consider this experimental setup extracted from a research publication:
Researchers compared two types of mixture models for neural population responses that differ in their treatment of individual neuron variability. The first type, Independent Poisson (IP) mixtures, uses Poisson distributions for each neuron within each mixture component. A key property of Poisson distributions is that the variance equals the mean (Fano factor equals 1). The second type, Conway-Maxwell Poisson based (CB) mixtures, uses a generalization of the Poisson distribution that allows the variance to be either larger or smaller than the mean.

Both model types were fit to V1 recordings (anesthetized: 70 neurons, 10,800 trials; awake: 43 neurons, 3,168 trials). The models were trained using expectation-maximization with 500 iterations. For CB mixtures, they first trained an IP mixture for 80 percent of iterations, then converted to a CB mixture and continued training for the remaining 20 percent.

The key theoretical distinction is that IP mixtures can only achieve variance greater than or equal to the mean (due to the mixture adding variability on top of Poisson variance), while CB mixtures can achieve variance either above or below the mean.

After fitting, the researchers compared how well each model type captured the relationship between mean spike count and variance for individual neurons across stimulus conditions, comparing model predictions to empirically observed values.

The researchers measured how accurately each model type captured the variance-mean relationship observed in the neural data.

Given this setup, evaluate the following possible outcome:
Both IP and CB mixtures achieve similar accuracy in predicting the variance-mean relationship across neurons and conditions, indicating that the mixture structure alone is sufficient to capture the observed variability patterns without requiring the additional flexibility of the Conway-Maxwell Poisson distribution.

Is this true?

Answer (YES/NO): NO